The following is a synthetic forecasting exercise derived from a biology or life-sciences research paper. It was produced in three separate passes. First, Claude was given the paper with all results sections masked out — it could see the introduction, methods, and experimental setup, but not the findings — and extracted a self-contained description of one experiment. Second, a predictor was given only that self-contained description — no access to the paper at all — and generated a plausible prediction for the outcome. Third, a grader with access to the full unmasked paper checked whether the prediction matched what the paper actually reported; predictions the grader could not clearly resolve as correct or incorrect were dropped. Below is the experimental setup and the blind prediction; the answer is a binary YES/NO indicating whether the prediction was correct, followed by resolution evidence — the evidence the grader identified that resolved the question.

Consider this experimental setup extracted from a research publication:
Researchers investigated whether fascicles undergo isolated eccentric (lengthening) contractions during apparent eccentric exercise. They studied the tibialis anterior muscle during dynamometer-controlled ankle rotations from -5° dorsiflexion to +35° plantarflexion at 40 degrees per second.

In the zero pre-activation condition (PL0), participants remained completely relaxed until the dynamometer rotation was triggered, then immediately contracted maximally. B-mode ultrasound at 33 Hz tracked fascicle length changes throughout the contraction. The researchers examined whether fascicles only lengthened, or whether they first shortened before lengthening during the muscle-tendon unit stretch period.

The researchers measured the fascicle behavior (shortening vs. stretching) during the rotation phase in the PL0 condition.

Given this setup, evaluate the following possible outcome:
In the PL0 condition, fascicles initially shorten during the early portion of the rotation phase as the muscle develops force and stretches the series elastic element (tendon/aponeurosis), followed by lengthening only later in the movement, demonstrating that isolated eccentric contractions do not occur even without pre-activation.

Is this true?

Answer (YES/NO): YES